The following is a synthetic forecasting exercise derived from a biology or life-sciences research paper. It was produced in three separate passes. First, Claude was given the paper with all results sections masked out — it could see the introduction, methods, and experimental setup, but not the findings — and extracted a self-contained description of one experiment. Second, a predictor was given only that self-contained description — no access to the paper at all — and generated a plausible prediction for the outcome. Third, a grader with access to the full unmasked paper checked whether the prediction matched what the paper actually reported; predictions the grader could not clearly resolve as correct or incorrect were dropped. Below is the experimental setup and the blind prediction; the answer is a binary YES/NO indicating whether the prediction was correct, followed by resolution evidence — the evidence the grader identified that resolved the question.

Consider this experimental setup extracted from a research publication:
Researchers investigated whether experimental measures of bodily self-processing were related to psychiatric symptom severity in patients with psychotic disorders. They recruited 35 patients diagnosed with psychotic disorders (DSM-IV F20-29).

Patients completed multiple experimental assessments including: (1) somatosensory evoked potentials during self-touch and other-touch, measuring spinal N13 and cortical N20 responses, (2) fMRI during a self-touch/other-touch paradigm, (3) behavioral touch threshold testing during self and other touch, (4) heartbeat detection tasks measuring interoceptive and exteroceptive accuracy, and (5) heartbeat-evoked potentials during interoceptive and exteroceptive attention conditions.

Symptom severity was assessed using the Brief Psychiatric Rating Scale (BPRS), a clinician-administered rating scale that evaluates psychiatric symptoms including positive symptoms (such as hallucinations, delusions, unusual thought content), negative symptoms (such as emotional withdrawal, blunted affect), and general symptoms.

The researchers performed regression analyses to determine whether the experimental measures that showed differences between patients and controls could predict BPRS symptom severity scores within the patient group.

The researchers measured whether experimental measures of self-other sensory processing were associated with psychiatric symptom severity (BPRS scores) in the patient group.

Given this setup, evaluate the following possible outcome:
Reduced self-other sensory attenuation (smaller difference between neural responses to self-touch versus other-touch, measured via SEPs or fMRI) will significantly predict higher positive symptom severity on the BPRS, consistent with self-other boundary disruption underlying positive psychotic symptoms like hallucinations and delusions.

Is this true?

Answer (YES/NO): NO